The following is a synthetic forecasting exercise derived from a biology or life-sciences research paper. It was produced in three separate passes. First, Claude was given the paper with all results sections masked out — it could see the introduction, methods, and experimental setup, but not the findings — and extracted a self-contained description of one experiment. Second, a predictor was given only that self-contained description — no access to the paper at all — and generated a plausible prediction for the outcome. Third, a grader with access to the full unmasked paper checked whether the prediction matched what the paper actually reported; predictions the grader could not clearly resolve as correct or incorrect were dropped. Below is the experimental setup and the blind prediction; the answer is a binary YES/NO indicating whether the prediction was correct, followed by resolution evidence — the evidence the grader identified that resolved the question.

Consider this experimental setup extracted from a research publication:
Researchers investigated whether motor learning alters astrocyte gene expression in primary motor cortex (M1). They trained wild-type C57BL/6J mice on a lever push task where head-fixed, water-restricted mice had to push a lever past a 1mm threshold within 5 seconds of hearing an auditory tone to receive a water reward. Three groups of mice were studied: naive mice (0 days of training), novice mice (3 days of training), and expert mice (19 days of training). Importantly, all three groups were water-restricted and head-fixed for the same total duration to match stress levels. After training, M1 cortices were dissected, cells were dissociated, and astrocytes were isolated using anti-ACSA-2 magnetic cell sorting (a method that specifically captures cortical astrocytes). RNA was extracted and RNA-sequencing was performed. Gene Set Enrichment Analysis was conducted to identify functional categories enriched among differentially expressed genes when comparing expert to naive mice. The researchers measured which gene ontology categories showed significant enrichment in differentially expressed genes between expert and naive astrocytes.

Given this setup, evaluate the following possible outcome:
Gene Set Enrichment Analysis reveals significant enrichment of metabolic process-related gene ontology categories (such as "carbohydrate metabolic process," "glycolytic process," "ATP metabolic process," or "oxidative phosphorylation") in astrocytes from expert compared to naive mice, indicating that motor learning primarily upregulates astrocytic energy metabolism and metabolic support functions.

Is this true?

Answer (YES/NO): NO